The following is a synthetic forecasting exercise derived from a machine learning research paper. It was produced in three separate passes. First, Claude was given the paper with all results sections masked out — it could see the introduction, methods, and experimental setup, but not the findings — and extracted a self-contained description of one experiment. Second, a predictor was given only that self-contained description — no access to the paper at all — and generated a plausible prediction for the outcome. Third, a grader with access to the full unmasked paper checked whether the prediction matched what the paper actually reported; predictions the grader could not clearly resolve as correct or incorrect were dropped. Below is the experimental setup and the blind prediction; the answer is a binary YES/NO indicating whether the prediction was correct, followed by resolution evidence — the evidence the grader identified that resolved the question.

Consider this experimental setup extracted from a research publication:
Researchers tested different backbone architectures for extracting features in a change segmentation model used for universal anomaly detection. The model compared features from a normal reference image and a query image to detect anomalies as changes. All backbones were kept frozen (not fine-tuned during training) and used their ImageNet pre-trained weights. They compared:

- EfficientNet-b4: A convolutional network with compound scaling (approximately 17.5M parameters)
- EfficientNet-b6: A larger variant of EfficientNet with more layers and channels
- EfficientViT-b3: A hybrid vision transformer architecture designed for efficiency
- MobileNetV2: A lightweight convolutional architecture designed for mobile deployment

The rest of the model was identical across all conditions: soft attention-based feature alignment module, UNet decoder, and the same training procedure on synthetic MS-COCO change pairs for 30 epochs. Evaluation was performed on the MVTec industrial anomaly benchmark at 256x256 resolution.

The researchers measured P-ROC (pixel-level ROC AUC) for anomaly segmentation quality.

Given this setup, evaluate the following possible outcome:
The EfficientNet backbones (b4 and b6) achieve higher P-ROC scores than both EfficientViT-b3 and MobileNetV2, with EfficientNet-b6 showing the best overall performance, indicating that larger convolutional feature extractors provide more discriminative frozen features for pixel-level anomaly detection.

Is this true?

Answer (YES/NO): NO